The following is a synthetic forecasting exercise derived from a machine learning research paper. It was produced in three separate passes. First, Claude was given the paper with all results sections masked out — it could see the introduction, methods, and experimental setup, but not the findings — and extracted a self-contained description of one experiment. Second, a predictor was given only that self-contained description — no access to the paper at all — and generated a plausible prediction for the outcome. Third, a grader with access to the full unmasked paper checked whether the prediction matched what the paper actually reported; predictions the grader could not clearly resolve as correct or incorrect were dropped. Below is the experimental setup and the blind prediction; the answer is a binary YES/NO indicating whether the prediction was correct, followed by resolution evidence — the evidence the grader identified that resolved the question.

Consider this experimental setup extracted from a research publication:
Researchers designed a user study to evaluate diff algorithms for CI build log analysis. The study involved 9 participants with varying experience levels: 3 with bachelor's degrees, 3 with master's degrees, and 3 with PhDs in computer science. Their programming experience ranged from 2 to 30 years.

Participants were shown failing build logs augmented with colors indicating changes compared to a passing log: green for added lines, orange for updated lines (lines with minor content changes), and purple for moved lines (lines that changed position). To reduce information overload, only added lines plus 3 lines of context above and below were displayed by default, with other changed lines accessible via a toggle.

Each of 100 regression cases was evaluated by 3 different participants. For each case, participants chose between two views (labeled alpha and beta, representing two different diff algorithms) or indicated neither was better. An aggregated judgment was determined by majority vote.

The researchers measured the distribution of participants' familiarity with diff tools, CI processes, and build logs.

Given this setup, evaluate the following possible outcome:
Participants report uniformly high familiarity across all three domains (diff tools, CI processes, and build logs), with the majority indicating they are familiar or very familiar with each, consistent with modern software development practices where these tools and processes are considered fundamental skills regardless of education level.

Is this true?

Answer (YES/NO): NO